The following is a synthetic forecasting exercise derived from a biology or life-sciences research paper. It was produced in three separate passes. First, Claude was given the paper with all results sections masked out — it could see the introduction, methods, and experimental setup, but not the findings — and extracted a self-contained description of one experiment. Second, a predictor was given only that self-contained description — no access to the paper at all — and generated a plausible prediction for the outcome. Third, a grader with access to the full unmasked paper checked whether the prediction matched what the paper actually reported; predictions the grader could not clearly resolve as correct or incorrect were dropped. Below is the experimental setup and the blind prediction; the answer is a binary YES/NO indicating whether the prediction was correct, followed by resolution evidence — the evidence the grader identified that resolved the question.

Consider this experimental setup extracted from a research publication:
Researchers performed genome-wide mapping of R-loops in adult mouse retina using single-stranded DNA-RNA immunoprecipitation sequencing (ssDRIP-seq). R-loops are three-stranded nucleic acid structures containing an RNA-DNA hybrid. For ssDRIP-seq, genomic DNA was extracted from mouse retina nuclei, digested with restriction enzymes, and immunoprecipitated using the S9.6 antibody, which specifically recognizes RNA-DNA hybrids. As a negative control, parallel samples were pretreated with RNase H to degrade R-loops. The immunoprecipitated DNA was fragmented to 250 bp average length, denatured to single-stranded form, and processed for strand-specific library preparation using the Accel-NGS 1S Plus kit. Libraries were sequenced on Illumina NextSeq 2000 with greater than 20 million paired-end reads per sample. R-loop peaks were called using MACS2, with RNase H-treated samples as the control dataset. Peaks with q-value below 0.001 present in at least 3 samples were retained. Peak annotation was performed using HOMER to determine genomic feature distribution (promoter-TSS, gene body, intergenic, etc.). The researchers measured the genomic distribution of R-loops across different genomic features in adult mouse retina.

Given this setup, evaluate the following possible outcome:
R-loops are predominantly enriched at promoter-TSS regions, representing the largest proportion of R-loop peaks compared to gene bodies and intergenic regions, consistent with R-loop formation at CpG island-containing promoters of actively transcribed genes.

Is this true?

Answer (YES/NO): NO